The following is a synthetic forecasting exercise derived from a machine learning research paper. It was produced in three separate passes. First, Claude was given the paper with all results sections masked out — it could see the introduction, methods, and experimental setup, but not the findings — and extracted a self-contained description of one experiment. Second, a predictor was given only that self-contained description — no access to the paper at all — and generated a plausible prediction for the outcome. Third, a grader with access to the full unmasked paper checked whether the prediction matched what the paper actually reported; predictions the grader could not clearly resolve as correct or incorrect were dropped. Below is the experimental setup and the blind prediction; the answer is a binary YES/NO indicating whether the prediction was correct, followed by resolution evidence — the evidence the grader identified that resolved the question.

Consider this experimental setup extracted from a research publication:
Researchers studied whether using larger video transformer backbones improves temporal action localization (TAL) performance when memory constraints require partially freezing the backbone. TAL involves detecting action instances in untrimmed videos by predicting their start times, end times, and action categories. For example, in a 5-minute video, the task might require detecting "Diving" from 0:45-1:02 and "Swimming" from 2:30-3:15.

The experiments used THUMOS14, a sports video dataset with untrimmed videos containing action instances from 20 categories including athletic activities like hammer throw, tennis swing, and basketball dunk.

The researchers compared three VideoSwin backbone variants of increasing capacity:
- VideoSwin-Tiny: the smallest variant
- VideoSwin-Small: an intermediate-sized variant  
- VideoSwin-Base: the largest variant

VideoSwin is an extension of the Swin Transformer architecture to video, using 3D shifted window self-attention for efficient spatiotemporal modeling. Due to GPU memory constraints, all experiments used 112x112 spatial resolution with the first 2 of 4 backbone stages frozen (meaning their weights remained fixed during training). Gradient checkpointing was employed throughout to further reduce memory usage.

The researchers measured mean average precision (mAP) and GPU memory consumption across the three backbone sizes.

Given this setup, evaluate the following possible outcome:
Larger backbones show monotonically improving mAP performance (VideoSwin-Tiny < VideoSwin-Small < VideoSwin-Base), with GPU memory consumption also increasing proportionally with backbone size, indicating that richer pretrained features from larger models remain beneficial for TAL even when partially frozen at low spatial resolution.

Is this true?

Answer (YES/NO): YES